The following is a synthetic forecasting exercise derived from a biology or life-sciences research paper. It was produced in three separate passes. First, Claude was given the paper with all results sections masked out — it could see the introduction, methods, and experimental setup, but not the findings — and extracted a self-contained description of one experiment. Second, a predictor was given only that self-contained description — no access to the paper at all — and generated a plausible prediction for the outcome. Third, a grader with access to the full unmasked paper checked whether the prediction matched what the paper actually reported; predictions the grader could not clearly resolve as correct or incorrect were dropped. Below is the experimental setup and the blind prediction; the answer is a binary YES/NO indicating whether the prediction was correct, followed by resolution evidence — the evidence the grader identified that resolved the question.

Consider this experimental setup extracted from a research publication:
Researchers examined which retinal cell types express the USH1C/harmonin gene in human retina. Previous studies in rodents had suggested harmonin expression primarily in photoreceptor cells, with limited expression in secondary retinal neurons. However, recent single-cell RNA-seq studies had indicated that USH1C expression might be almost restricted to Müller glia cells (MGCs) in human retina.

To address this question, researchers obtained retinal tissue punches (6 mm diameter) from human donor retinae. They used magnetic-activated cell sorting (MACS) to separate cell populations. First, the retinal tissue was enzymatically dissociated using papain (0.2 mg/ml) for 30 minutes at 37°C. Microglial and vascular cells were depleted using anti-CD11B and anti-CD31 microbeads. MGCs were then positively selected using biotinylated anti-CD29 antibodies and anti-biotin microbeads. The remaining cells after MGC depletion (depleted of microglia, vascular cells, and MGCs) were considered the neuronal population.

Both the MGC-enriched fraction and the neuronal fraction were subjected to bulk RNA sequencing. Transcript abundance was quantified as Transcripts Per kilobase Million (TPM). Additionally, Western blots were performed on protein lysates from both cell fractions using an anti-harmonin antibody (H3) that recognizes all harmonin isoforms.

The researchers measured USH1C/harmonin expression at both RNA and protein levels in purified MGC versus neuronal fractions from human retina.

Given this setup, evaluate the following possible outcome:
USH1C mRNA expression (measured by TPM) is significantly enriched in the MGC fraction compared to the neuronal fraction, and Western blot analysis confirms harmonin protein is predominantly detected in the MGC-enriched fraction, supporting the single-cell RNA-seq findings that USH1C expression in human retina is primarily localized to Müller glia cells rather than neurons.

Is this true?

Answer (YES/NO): NO